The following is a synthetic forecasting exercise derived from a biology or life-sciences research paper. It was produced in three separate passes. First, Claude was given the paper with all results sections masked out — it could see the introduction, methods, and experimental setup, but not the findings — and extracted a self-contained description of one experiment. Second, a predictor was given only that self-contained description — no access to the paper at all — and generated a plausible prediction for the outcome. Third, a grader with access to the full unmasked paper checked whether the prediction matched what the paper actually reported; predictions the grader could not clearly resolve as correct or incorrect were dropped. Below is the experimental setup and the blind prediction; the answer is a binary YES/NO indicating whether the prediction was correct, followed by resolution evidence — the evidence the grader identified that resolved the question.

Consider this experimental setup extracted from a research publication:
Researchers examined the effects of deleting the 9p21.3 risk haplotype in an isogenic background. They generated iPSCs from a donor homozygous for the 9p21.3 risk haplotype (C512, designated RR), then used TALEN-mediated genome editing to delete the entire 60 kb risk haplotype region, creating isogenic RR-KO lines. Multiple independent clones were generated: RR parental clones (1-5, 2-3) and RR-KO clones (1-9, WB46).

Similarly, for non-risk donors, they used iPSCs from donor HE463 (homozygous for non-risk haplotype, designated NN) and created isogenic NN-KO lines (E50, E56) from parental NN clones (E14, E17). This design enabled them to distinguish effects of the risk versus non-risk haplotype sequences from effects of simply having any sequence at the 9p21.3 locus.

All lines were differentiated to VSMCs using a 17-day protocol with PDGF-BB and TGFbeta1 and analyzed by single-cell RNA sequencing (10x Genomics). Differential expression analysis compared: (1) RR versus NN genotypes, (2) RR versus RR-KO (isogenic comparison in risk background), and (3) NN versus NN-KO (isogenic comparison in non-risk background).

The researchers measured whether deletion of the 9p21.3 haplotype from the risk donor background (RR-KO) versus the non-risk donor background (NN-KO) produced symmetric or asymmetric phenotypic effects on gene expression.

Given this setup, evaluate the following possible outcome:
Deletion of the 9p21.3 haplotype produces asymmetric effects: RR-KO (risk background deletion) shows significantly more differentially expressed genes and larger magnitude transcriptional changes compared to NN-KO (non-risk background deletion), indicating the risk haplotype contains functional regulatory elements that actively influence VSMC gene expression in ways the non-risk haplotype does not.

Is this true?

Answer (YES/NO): NO